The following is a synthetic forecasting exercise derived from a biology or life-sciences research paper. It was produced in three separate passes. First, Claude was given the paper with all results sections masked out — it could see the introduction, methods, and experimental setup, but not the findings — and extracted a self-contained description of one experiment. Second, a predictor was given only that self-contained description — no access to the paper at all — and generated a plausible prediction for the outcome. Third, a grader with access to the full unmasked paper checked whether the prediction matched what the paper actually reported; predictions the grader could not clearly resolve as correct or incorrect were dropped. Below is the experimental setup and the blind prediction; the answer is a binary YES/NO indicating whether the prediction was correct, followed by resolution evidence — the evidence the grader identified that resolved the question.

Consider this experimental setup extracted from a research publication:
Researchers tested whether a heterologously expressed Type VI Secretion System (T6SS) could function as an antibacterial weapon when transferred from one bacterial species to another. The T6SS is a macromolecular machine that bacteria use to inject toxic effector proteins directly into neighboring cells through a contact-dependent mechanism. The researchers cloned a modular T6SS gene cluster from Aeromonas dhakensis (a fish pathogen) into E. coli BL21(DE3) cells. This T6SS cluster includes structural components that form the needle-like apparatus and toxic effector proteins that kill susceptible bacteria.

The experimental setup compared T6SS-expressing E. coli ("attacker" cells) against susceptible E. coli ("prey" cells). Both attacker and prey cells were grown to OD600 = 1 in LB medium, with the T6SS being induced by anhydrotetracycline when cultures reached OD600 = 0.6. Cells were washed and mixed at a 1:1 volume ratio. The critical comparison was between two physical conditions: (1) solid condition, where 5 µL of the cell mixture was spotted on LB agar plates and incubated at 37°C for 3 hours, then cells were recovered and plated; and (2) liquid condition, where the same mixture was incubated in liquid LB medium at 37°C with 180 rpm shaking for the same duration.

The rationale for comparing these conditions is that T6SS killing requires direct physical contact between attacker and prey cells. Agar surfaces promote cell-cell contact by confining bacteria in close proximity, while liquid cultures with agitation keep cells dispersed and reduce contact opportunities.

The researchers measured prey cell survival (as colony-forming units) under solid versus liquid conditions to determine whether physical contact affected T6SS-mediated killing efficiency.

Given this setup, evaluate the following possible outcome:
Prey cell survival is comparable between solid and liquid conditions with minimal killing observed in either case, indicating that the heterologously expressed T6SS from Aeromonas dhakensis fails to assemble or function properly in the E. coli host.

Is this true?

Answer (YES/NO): NO